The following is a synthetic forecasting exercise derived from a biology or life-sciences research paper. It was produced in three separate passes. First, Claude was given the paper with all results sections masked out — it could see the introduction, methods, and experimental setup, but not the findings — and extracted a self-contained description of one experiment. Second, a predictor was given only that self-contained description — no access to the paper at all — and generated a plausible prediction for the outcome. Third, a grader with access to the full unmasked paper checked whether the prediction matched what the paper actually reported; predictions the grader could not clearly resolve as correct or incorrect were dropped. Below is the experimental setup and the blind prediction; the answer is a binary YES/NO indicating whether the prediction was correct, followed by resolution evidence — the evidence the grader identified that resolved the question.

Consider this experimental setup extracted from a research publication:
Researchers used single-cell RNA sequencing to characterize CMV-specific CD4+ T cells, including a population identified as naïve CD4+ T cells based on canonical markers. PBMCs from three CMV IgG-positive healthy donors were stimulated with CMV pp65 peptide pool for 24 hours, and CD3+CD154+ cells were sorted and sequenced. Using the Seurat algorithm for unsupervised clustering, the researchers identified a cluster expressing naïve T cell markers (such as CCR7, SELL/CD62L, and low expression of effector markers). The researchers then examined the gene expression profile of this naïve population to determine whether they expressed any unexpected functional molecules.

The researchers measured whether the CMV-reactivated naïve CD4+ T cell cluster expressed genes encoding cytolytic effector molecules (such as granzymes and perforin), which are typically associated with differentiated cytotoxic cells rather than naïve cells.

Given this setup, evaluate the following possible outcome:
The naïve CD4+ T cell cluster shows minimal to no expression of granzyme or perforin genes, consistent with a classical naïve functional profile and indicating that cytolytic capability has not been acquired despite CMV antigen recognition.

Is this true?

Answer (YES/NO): NO